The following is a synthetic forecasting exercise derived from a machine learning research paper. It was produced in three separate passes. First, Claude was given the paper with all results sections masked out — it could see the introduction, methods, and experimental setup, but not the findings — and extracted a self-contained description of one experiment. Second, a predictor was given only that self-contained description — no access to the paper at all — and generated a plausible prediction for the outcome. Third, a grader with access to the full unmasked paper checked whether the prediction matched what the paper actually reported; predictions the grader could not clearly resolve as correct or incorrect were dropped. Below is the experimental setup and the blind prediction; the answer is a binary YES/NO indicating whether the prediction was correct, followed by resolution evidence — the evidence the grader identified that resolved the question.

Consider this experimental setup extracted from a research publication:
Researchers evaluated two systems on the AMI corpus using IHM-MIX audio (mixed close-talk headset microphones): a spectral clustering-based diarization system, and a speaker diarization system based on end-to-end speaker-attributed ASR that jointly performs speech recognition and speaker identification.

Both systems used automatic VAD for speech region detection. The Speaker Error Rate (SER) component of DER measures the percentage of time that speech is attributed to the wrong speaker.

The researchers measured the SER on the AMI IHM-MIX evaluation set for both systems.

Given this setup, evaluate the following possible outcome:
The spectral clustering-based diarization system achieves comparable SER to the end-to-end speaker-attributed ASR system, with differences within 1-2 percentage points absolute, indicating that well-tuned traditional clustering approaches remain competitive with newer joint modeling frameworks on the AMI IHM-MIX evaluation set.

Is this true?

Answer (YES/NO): YES